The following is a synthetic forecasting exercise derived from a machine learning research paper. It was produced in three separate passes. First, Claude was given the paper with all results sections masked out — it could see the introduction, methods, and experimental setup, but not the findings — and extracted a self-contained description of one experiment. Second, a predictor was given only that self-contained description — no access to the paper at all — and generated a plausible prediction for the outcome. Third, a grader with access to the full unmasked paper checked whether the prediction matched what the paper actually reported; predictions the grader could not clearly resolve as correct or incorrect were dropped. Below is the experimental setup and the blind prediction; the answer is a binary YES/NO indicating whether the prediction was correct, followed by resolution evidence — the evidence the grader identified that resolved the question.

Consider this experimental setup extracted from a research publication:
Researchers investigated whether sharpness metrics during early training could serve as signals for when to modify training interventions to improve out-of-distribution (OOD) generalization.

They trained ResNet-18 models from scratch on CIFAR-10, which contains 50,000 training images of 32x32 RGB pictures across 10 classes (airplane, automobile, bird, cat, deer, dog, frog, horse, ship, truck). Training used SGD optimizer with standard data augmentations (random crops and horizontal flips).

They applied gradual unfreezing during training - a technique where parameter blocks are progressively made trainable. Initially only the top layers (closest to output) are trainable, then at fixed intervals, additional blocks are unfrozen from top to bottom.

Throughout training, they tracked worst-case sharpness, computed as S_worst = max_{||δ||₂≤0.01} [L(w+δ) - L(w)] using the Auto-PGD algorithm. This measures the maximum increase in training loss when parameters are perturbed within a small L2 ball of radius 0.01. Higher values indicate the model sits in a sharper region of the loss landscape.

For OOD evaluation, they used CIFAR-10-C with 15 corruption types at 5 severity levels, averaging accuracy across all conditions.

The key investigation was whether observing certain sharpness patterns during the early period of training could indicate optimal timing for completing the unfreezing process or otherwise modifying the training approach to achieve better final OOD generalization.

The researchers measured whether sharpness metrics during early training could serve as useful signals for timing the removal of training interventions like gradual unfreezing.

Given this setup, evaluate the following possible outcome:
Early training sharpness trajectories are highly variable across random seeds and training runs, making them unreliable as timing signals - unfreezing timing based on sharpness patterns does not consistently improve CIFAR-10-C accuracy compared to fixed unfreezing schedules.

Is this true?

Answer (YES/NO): NO